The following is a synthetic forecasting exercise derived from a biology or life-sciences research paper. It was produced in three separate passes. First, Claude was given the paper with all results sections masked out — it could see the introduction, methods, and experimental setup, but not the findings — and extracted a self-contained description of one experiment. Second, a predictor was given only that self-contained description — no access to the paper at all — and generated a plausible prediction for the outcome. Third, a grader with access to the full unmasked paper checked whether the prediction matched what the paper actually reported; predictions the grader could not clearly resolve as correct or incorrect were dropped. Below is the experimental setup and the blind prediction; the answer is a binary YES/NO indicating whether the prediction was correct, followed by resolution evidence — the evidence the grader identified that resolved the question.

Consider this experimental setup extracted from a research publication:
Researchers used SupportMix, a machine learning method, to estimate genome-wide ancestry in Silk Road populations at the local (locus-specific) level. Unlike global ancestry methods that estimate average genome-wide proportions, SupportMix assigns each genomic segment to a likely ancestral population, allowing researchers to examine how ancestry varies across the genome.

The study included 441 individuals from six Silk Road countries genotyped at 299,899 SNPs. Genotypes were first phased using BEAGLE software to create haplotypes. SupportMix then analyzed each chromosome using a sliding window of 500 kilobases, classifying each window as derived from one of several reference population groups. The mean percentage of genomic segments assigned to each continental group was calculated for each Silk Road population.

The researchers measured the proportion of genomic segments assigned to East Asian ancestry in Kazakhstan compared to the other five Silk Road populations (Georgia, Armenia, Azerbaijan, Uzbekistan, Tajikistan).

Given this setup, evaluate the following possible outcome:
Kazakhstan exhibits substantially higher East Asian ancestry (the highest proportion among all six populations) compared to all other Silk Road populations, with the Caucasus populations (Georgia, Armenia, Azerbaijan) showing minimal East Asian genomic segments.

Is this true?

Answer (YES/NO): YES